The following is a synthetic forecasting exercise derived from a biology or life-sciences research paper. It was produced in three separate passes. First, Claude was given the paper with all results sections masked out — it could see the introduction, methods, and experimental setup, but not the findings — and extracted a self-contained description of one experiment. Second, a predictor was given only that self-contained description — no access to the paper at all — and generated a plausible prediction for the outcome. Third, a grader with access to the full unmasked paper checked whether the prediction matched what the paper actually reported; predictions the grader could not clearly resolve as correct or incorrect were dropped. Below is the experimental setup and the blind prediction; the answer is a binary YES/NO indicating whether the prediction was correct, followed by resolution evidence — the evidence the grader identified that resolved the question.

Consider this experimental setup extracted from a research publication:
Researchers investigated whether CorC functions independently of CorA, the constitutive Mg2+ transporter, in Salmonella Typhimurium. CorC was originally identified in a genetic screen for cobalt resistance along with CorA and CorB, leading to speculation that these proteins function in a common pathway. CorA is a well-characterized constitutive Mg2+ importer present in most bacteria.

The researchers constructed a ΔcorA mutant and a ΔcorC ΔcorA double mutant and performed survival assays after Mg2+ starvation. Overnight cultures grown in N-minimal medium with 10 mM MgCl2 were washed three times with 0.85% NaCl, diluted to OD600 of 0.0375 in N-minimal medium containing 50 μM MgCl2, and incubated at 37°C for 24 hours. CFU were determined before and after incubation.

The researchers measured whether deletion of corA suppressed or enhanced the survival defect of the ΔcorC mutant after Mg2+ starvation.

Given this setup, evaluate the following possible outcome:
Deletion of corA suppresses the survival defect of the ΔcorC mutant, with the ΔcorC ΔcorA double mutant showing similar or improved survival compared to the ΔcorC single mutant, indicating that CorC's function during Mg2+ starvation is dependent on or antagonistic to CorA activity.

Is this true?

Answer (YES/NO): NO